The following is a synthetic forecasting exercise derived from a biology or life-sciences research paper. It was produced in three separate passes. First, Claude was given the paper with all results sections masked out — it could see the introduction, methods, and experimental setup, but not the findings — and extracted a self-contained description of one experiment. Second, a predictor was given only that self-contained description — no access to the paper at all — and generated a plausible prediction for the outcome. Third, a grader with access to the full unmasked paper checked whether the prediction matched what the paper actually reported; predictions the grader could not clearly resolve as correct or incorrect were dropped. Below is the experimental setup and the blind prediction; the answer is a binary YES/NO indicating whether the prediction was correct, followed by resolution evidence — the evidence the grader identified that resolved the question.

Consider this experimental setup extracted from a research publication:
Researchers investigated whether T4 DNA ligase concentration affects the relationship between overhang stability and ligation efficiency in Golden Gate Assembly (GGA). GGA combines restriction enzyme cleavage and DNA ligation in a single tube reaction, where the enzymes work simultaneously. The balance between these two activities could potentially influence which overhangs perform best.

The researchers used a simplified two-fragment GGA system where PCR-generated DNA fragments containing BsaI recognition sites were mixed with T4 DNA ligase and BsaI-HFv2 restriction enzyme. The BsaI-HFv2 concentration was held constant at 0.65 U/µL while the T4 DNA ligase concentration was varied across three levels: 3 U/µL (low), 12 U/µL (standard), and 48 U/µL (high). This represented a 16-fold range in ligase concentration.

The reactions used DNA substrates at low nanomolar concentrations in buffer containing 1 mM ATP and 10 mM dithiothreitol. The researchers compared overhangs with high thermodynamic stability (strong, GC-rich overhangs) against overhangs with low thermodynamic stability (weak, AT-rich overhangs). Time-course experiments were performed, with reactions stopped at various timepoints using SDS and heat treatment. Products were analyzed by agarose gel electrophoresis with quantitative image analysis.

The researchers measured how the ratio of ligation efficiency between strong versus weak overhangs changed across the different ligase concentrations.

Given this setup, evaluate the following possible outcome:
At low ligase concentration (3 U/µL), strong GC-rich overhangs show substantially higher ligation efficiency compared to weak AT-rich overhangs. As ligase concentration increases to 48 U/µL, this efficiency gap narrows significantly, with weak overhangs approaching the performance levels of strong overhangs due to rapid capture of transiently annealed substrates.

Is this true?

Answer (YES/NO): YES